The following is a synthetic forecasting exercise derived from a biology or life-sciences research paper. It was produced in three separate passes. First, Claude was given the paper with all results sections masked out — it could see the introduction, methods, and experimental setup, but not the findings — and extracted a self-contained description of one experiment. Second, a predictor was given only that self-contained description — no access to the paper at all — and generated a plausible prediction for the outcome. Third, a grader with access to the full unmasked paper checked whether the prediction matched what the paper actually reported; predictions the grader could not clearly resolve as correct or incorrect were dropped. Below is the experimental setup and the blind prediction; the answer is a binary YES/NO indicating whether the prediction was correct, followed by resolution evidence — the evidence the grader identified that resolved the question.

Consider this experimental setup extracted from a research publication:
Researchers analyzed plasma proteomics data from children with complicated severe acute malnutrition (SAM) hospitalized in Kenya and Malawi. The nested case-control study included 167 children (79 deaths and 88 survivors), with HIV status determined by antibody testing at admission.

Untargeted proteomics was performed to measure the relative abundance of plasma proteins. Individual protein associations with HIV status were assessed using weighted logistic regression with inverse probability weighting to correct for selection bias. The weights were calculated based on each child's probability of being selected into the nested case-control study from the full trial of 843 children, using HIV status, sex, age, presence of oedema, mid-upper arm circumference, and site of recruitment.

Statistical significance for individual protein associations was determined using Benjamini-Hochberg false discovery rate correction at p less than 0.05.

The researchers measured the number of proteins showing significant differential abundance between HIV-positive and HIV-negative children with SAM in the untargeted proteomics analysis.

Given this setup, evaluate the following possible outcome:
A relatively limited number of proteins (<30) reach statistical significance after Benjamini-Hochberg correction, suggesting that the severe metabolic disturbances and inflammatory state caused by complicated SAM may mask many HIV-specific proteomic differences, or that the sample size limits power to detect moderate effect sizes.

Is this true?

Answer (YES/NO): NO